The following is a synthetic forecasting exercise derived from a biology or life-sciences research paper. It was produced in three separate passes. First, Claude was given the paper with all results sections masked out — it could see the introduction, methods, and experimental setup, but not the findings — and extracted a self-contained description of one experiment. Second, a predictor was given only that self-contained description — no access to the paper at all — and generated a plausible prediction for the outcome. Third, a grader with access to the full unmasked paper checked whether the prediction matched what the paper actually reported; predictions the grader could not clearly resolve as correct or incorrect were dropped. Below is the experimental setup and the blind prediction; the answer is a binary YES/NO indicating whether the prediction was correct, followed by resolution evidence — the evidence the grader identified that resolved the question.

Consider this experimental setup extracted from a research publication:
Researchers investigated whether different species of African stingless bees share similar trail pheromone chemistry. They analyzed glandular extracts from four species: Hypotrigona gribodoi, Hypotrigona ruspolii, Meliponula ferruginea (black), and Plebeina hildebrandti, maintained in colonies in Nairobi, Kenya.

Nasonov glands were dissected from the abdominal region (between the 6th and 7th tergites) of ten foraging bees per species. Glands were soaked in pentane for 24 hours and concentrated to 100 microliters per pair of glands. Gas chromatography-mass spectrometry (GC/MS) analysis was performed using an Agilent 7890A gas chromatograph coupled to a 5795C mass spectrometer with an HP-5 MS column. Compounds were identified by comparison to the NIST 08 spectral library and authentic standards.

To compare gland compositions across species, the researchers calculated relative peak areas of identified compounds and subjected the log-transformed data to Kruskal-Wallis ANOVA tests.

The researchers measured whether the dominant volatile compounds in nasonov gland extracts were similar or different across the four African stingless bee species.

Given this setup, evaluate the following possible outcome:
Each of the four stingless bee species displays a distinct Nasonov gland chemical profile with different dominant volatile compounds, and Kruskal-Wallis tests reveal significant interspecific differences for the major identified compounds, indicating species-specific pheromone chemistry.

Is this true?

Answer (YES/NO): NO